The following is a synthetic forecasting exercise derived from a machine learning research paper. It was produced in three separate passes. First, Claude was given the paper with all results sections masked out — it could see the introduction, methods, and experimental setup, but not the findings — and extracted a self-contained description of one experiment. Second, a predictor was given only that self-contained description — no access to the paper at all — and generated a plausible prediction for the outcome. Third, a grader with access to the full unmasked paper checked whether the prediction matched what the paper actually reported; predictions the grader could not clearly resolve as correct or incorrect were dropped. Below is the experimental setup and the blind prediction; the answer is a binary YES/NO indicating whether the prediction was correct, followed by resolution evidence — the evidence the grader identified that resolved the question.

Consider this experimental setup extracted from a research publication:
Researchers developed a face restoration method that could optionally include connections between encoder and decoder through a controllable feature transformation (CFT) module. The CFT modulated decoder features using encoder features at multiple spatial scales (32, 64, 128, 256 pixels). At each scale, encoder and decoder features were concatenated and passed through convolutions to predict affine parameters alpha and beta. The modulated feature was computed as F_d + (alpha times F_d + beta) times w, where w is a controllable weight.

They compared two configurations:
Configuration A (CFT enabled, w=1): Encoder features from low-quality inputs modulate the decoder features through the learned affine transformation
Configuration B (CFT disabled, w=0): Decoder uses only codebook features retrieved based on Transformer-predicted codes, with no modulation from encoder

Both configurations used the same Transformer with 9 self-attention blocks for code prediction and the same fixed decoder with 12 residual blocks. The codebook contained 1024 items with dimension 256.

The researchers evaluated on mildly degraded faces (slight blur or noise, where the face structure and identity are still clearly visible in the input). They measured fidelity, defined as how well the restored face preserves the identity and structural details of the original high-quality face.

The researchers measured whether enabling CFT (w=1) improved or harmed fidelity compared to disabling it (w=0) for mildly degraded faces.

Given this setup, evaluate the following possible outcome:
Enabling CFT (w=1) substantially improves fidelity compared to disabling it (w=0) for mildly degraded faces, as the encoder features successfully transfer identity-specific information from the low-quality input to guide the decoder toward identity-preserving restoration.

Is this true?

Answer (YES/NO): NO